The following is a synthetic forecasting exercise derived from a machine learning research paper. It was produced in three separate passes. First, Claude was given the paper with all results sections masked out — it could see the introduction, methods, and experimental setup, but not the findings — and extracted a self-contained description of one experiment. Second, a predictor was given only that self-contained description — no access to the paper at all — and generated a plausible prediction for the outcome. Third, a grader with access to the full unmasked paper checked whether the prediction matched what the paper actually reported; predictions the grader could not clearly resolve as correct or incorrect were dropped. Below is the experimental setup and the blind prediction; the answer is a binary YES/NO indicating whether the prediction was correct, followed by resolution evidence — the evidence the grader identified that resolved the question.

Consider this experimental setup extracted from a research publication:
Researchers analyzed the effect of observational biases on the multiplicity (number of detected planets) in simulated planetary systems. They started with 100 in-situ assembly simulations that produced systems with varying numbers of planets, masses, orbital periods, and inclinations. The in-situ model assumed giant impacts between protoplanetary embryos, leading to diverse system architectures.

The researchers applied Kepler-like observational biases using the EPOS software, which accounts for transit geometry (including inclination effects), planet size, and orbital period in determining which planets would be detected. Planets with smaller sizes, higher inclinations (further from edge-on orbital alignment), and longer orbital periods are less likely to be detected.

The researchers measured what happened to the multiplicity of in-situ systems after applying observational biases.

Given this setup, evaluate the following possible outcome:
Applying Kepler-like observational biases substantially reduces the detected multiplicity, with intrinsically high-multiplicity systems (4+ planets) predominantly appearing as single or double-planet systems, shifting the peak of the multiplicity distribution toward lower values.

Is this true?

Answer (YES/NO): YES